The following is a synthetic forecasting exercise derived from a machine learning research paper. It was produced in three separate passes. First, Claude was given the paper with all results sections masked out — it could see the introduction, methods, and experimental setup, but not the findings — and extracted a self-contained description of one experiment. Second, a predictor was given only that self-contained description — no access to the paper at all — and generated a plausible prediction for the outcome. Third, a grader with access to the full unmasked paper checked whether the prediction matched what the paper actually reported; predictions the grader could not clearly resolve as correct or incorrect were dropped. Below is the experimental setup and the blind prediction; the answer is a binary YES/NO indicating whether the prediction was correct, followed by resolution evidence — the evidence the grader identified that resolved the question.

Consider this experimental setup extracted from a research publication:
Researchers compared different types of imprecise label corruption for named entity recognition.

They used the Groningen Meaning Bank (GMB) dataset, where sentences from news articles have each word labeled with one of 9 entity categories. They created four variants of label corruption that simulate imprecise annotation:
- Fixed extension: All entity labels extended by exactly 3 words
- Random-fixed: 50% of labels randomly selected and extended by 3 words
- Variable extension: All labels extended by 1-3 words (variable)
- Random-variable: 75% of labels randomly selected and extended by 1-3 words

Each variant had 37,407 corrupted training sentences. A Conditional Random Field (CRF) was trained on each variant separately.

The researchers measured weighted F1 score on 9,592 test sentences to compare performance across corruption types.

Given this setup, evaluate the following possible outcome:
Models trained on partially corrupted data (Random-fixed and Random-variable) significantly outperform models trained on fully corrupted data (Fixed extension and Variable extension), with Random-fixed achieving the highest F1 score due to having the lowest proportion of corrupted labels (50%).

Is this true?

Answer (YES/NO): YES